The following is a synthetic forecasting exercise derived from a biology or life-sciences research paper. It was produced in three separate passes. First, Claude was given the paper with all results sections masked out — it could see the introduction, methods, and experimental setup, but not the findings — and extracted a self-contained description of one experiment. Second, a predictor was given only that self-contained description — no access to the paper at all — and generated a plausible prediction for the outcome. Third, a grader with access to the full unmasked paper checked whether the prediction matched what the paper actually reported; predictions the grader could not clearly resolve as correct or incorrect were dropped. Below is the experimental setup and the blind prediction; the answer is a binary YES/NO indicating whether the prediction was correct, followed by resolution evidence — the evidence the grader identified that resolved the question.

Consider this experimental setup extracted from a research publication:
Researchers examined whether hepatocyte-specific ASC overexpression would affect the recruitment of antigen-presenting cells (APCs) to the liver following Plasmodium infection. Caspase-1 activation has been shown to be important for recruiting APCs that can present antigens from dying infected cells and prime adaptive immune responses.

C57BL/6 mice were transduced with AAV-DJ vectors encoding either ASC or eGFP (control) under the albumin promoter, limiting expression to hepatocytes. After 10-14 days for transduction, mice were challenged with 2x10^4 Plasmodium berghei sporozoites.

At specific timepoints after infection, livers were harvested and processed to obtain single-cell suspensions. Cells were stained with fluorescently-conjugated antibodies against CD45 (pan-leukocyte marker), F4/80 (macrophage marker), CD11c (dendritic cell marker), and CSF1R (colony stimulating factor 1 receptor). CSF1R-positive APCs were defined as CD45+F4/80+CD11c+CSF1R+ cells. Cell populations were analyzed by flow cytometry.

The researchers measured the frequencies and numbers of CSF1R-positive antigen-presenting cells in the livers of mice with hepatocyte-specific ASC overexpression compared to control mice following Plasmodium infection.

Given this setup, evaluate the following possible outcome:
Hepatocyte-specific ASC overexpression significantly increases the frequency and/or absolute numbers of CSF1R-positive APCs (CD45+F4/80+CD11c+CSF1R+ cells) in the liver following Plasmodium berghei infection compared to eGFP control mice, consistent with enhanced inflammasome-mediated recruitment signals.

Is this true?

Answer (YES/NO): YES